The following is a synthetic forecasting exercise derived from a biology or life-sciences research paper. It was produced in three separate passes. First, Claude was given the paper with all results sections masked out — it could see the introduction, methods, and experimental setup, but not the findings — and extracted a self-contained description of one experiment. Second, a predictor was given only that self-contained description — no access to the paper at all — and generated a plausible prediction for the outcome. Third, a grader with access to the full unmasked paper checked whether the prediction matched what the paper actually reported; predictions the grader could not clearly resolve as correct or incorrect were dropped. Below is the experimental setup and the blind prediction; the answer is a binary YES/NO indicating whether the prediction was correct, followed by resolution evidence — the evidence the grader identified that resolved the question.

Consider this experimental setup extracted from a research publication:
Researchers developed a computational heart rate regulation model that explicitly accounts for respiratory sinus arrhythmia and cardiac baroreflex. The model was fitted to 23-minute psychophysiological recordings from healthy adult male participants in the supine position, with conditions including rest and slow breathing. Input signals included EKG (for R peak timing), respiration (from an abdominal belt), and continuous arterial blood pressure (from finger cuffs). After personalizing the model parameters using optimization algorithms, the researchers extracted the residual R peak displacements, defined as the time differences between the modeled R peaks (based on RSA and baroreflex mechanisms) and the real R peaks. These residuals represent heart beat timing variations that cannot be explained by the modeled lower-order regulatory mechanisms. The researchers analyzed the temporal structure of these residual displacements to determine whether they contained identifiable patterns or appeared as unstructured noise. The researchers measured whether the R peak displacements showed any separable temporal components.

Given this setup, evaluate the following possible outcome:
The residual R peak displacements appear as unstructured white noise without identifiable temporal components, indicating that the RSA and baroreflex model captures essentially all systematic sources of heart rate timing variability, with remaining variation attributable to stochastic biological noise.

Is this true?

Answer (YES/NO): NO